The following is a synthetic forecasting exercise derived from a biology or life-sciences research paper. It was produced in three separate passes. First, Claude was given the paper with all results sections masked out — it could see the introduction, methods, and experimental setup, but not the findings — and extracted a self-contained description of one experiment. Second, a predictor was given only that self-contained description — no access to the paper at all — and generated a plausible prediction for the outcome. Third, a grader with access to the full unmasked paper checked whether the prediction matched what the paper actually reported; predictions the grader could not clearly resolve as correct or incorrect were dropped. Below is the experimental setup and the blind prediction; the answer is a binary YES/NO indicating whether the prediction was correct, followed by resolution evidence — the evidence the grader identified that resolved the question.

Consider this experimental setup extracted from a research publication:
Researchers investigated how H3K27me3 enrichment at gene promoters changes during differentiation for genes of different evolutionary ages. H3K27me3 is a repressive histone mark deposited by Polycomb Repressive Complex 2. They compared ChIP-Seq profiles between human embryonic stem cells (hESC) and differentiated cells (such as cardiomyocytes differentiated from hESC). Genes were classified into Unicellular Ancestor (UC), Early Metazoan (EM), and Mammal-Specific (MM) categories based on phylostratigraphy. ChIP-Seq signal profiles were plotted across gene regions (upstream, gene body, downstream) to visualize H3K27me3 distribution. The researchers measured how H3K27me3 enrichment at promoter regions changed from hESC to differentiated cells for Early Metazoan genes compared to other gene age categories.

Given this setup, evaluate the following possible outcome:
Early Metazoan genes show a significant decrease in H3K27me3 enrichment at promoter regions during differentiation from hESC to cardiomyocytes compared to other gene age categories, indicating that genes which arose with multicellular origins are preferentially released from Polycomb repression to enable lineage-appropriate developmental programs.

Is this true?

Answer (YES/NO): NO